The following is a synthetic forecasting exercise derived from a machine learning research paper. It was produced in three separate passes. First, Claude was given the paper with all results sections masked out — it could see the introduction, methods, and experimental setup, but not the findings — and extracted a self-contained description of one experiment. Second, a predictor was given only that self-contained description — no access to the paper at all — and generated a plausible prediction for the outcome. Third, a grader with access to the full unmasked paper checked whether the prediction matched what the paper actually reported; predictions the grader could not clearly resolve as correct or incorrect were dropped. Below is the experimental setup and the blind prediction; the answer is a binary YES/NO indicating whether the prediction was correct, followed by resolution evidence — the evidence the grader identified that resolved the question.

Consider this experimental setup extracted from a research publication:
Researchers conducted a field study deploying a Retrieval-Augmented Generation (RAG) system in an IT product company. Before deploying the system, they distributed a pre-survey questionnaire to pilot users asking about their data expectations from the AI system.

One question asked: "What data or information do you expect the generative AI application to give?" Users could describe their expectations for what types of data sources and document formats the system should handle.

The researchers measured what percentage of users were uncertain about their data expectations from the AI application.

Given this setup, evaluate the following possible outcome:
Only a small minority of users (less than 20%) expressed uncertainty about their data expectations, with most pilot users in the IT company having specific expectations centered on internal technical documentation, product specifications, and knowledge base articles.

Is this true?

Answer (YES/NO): NO